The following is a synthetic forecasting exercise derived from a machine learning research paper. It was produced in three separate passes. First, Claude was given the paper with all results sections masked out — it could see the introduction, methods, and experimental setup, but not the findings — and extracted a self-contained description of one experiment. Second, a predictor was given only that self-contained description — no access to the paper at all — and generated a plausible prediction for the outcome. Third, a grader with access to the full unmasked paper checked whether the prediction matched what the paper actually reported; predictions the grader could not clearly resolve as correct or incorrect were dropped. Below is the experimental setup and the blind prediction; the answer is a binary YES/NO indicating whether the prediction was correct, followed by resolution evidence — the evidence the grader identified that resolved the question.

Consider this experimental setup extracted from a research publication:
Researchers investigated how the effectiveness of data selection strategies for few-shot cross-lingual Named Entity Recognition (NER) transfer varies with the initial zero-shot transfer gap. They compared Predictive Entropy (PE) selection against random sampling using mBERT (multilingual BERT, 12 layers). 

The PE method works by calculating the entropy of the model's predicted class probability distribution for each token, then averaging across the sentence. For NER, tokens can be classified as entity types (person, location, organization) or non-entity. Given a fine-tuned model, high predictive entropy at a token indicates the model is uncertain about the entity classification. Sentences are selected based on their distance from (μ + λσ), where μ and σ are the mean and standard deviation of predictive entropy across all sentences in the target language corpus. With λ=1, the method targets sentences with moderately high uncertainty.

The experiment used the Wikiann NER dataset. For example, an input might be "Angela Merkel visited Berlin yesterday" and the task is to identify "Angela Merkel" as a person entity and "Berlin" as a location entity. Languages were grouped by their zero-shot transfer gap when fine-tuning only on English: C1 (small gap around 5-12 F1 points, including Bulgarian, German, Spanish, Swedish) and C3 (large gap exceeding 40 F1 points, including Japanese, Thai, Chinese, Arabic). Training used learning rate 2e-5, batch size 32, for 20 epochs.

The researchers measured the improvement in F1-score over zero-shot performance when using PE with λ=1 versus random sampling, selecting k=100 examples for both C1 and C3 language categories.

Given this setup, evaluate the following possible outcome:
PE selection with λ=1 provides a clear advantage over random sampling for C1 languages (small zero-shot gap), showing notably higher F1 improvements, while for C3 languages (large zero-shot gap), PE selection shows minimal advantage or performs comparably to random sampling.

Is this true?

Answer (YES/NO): NO